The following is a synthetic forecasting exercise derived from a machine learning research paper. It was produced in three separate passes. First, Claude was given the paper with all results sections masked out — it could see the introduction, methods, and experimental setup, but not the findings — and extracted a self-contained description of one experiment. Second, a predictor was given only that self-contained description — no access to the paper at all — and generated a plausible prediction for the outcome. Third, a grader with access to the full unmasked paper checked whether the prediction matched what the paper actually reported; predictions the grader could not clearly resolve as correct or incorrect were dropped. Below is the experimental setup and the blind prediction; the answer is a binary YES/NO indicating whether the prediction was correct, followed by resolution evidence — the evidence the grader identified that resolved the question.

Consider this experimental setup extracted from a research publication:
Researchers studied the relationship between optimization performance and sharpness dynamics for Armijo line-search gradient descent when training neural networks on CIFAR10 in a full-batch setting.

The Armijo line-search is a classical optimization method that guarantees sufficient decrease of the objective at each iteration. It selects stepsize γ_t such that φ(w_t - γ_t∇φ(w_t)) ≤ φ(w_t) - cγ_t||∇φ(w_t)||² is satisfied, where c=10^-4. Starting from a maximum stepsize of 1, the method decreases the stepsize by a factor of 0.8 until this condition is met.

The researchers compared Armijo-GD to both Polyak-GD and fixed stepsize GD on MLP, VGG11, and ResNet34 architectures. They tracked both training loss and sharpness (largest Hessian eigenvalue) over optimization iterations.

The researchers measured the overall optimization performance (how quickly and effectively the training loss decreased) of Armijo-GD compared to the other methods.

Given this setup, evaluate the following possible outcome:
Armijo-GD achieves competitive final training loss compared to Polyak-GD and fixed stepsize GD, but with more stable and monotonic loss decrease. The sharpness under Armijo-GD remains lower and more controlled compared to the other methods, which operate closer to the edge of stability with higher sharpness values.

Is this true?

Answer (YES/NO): NO